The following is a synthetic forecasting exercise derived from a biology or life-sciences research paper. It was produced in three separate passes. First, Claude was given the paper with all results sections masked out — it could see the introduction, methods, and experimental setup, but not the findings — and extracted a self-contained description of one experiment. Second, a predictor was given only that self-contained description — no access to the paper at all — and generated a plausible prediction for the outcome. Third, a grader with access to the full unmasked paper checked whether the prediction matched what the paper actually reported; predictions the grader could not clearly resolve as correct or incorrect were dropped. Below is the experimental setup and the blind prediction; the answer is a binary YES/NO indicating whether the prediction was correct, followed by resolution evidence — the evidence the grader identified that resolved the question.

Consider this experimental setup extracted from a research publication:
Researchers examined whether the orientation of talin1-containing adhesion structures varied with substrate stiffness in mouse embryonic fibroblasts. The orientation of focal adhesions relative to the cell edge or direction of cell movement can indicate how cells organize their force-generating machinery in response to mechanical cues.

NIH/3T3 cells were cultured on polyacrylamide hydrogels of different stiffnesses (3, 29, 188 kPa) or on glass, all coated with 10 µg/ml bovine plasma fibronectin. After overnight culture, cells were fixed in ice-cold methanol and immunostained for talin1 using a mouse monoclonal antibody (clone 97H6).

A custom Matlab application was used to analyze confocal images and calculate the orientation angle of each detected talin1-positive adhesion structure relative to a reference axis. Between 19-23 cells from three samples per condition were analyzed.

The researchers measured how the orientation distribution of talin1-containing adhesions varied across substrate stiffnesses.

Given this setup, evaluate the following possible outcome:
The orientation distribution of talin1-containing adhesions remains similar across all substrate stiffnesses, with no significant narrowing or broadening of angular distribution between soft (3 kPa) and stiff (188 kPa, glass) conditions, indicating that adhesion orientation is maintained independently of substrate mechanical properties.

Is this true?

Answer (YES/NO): NO